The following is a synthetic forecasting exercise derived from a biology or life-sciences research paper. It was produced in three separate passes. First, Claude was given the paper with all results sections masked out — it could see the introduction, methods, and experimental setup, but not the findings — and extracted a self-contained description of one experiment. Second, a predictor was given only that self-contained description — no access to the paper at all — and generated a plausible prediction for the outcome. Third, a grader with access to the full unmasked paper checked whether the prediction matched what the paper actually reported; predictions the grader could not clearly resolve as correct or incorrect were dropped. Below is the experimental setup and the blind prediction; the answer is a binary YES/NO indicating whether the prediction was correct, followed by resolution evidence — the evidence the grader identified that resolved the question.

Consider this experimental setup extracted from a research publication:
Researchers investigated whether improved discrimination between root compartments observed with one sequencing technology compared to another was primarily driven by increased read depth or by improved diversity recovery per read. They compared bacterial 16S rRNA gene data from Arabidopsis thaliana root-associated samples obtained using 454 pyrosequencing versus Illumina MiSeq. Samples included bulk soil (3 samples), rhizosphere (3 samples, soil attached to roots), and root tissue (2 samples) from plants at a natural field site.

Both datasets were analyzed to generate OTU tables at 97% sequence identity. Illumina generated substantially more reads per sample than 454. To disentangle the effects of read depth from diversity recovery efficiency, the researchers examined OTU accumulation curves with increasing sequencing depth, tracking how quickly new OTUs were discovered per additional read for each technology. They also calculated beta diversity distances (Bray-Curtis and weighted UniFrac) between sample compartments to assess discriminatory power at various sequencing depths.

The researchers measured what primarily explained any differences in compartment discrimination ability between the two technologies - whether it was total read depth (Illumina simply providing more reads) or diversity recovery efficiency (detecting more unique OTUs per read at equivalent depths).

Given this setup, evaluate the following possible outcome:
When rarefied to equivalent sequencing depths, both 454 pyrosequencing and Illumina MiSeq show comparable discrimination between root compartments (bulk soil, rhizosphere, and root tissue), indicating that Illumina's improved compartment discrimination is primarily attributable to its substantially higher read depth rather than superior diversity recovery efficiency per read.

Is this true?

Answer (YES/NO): NO